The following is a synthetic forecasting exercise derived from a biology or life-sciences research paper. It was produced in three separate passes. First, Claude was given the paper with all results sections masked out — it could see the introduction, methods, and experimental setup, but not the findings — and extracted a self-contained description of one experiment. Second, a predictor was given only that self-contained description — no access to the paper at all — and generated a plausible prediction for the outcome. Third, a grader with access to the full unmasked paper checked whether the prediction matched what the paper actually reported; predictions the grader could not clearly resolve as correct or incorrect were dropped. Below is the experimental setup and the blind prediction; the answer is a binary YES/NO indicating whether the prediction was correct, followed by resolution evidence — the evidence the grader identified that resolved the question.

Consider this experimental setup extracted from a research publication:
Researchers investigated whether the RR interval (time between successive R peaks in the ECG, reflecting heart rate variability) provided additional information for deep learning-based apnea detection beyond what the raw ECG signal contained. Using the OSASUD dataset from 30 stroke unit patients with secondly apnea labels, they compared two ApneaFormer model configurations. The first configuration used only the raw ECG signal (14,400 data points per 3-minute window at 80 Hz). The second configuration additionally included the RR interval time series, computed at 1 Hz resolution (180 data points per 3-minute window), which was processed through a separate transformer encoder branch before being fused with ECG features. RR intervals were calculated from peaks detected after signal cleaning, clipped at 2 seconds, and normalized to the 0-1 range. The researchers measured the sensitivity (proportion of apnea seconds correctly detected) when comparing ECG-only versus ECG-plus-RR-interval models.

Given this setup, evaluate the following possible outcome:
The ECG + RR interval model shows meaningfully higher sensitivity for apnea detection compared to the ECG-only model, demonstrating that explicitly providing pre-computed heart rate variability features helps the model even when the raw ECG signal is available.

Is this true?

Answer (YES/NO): NO